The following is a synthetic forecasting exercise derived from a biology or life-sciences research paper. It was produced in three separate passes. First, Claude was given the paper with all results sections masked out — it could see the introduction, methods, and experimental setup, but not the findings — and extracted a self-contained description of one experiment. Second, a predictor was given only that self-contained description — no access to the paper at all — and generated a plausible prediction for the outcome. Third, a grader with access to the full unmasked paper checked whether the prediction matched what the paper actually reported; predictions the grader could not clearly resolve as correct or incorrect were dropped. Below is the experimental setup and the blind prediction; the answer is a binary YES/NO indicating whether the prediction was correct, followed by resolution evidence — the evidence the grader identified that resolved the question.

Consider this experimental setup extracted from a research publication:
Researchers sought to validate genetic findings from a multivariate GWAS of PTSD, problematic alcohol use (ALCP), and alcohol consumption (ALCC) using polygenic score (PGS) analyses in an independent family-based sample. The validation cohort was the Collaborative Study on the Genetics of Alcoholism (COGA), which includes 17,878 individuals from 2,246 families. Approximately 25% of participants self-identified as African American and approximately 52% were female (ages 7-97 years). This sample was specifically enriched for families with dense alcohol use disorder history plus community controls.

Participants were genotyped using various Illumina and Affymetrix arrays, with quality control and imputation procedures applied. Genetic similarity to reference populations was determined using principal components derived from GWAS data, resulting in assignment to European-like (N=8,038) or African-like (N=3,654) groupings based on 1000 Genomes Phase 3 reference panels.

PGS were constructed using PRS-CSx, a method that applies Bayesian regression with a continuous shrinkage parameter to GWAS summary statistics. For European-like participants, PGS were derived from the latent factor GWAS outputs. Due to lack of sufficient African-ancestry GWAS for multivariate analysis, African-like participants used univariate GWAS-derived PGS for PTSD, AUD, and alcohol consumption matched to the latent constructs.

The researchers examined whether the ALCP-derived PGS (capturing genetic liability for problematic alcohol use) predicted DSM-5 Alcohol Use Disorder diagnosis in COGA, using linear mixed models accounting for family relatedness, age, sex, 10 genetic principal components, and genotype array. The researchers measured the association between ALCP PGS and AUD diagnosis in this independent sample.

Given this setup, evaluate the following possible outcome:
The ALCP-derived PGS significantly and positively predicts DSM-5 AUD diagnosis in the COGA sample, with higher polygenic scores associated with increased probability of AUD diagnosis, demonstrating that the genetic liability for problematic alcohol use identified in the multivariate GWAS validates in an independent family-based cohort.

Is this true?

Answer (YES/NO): YES